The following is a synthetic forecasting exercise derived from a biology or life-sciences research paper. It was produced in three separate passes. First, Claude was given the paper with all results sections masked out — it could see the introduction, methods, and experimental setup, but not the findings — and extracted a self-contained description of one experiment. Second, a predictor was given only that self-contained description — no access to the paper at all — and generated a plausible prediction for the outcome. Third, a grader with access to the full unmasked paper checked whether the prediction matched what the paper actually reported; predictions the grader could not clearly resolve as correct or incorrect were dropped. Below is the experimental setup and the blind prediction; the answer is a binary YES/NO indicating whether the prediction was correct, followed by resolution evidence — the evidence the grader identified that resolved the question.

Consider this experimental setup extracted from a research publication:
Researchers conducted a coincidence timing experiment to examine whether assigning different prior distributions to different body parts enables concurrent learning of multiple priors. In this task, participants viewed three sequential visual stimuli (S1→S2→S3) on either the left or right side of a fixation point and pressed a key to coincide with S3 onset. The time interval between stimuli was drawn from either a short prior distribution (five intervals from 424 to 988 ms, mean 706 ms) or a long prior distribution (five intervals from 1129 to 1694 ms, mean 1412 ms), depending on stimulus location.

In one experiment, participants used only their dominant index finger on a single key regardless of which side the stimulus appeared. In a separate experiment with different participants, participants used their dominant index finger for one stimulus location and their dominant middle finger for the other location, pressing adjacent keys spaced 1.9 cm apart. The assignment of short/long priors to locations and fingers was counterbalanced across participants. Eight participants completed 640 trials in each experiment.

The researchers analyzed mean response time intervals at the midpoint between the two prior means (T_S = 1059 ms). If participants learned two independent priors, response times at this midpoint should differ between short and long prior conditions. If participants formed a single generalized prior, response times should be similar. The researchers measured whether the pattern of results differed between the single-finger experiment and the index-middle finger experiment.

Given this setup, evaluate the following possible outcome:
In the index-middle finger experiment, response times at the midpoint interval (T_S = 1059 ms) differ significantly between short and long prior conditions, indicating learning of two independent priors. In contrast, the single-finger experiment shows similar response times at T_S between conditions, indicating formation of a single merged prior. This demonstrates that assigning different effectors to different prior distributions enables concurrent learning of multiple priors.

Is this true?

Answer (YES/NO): YES